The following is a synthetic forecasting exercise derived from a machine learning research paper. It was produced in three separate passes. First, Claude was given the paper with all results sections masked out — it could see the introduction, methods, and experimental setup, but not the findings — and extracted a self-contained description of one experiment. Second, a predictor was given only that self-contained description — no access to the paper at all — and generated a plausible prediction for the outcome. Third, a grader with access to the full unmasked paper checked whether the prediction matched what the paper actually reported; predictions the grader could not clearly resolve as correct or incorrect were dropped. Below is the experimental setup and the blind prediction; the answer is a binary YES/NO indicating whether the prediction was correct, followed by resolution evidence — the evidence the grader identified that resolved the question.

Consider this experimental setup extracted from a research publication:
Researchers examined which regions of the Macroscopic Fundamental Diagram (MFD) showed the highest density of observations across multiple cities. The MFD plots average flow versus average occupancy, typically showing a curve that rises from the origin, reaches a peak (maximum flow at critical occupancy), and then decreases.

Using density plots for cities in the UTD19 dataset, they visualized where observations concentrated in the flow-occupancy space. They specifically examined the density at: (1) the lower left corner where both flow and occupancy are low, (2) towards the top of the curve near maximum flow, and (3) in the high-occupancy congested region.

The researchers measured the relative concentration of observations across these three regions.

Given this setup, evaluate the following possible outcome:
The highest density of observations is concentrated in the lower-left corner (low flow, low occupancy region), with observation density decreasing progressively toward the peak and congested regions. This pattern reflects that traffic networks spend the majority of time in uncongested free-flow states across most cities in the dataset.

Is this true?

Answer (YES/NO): NO